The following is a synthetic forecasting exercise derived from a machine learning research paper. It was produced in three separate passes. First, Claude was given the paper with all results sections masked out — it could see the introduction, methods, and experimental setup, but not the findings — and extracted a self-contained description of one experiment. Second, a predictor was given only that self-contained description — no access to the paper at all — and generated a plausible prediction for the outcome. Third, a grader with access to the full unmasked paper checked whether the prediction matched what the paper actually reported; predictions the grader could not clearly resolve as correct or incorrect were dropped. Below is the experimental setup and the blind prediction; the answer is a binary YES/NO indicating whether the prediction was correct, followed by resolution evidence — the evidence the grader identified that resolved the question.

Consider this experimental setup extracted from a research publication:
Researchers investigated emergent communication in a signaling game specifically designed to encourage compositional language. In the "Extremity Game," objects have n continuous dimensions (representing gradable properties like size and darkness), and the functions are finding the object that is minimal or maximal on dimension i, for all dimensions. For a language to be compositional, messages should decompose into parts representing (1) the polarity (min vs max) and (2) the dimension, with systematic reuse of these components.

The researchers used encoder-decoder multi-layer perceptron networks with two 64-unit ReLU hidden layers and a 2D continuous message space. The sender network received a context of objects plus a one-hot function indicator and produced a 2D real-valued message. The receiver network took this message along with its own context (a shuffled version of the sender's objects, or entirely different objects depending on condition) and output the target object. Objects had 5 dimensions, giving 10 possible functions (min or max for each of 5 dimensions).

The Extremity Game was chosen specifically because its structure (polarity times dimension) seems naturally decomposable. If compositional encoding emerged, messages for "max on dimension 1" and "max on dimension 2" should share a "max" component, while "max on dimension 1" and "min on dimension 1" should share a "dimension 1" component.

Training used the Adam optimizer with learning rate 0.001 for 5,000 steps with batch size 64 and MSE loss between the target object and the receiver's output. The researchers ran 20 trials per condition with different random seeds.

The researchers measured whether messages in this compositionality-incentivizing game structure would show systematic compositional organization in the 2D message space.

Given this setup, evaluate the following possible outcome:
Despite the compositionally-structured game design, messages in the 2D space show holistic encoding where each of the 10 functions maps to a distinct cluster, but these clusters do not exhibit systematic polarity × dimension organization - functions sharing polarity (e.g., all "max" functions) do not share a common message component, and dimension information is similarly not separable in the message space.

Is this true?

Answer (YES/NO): YES